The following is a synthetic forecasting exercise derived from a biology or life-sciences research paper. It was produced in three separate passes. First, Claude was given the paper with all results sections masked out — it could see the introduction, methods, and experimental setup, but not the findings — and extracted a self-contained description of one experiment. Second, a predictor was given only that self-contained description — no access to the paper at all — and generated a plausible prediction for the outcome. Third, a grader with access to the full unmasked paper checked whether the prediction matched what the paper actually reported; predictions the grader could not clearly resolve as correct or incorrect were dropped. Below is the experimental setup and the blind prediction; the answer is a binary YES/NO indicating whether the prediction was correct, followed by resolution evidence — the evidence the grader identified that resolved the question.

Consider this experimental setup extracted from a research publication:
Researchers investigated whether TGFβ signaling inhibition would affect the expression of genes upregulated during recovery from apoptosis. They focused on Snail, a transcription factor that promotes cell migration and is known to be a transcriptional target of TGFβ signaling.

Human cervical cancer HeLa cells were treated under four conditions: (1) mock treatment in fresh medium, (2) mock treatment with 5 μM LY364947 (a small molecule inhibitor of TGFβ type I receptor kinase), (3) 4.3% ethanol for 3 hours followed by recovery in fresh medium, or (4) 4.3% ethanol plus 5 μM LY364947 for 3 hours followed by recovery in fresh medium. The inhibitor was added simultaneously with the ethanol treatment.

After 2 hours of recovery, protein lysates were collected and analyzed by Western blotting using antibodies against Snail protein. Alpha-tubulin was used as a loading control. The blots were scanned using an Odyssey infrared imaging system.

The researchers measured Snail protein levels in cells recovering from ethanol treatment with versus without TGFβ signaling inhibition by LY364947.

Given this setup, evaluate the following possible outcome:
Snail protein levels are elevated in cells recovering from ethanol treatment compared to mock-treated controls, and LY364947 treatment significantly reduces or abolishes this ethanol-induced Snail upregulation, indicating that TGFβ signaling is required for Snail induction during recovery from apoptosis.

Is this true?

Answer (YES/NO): YES